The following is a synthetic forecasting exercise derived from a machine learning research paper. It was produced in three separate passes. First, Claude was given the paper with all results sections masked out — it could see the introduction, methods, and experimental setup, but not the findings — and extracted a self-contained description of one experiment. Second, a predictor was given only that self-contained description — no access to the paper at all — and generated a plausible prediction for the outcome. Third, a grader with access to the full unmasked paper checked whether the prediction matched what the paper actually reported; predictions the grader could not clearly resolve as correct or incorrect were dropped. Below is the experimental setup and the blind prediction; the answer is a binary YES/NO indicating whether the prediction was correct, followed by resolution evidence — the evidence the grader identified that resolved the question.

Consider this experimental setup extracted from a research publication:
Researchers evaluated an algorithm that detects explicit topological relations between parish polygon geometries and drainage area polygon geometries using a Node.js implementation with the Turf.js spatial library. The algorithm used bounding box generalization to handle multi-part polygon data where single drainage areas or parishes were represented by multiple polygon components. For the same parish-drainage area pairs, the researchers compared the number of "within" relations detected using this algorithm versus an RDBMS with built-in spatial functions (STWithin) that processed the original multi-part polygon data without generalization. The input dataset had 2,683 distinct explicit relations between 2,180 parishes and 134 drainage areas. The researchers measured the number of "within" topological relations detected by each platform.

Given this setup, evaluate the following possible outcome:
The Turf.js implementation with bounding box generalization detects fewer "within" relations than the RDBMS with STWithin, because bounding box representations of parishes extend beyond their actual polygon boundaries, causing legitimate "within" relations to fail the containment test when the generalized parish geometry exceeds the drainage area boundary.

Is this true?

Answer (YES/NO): NO